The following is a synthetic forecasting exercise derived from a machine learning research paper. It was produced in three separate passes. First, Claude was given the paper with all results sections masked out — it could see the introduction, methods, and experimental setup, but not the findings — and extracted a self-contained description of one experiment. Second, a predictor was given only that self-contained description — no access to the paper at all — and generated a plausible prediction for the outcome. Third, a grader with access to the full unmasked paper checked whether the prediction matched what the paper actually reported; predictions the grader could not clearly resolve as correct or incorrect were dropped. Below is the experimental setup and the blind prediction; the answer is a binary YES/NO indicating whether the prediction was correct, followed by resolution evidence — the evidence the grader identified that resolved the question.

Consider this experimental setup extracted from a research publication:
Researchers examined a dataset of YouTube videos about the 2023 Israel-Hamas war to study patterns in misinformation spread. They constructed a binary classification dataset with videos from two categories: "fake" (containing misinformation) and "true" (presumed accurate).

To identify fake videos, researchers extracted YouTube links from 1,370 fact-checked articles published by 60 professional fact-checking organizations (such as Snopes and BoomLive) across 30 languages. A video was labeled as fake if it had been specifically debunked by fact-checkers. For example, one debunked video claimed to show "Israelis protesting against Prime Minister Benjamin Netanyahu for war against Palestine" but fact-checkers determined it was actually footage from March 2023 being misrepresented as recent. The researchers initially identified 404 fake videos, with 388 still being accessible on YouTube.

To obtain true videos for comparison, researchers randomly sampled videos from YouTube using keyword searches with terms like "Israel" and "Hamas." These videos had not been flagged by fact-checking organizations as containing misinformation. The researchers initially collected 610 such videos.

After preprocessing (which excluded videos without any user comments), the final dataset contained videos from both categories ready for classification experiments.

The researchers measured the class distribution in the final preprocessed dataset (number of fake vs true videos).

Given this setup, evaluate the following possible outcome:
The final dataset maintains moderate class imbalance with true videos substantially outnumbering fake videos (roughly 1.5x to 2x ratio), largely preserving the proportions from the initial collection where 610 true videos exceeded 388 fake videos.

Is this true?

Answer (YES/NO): YES